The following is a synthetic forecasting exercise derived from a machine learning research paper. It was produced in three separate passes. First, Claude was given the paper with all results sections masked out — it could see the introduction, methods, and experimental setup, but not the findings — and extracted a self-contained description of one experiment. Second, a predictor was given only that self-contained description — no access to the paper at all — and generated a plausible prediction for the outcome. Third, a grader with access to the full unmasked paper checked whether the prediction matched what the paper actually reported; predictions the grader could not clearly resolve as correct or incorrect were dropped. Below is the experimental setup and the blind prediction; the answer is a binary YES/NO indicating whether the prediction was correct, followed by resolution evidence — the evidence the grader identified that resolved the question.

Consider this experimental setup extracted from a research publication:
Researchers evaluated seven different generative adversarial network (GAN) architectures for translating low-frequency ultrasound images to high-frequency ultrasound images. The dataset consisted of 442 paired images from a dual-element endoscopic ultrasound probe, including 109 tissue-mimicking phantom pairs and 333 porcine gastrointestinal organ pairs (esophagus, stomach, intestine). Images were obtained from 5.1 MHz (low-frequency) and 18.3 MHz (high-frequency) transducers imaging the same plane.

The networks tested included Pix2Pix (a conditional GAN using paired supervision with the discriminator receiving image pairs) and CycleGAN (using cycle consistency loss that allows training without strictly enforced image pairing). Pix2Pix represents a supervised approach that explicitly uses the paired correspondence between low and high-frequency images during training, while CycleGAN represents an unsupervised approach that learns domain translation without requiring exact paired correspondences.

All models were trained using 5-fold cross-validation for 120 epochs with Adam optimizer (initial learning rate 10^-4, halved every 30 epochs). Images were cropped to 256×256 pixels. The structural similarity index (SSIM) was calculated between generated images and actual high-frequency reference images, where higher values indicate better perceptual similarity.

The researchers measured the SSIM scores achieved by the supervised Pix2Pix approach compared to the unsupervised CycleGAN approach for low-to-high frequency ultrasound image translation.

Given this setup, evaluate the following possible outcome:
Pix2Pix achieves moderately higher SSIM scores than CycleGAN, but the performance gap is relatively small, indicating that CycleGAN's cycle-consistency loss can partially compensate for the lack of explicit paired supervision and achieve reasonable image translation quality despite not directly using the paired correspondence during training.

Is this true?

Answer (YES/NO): NO